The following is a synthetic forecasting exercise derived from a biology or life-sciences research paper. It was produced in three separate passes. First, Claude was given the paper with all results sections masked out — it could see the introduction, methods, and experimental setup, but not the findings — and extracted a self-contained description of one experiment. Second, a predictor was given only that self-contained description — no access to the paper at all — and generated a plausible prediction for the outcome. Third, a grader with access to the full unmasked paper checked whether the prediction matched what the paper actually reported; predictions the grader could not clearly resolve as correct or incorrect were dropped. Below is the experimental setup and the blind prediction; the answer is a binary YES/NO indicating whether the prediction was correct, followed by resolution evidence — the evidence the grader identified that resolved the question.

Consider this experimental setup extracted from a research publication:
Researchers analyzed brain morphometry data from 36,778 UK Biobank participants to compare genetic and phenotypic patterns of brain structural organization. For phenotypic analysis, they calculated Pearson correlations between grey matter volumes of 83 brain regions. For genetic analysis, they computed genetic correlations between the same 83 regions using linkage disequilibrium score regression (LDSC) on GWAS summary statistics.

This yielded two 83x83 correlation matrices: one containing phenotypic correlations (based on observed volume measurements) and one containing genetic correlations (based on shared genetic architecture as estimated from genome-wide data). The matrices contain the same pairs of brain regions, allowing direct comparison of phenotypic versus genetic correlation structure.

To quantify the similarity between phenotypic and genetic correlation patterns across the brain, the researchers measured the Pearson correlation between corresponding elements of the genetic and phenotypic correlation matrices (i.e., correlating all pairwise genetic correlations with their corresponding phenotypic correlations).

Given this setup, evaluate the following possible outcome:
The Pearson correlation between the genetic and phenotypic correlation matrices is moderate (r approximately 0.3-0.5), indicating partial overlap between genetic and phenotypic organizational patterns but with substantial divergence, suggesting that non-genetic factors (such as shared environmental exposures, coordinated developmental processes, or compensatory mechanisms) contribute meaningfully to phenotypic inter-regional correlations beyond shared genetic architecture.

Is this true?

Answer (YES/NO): NO